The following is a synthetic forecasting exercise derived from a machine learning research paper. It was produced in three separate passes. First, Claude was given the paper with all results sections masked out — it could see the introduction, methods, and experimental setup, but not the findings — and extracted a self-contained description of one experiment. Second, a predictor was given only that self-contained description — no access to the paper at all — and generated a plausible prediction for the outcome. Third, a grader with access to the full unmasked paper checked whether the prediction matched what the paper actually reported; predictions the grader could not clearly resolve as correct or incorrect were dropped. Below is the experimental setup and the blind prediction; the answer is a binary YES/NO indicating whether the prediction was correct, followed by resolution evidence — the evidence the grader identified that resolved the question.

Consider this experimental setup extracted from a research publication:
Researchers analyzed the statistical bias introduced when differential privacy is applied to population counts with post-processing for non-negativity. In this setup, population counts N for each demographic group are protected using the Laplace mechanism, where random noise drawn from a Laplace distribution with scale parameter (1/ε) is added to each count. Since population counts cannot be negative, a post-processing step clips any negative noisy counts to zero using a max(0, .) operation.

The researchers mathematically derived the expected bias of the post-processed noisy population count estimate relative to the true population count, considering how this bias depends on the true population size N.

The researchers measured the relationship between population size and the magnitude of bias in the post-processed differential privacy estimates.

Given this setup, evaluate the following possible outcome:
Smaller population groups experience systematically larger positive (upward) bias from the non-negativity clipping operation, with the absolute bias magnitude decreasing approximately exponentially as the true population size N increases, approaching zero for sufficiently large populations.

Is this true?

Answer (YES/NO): YES